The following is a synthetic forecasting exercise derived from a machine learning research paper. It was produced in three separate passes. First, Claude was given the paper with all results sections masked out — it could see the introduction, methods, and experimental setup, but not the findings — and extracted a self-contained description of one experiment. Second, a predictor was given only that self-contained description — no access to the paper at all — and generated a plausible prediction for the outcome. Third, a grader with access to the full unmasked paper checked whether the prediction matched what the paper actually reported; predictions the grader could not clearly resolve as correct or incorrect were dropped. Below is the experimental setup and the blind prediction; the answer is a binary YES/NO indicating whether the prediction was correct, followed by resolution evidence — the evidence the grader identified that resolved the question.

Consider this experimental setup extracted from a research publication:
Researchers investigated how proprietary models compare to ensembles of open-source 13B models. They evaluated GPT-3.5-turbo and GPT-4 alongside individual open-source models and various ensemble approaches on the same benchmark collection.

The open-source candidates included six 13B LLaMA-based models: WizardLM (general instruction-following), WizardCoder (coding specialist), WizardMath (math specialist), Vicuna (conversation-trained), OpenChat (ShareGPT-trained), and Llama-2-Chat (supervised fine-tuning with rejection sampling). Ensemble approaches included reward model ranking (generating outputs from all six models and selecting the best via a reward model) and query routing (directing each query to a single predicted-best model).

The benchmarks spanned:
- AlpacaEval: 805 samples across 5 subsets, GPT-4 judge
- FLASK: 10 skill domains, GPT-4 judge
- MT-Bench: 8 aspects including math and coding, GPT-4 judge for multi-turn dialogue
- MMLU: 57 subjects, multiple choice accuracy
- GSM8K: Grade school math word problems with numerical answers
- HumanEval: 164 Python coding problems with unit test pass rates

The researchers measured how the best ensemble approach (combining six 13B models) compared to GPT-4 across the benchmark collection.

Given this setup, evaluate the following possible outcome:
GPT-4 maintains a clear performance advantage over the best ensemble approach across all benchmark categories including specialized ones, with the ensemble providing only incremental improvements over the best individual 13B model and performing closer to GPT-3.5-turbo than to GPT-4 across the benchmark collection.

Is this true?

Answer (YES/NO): NO